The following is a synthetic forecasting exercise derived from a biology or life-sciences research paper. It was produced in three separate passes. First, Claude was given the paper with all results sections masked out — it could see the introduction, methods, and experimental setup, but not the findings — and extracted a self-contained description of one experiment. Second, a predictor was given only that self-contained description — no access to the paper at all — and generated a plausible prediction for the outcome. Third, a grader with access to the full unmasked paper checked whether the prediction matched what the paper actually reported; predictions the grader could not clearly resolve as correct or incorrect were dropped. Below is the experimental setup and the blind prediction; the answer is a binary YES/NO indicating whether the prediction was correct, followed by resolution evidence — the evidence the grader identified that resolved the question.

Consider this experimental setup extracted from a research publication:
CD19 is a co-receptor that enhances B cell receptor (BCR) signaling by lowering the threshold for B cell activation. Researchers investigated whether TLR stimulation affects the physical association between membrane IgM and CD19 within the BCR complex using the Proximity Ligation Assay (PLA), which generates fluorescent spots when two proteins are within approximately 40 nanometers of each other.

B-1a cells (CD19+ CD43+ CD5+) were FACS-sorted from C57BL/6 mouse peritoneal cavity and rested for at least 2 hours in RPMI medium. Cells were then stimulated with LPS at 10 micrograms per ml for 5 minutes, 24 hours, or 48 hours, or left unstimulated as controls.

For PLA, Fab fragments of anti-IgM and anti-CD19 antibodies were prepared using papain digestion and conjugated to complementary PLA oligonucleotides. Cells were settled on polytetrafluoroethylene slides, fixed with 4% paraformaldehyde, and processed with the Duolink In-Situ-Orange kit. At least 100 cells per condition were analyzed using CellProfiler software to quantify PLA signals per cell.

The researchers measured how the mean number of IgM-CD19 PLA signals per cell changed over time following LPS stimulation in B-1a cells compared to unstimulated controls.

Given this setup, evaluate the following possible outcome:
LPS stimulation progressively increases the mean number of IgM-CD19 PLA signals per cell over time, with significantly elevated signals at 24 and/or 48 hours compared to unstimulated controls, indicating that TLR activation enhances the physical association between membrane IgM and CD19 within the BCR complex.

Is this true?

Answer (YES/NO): YES